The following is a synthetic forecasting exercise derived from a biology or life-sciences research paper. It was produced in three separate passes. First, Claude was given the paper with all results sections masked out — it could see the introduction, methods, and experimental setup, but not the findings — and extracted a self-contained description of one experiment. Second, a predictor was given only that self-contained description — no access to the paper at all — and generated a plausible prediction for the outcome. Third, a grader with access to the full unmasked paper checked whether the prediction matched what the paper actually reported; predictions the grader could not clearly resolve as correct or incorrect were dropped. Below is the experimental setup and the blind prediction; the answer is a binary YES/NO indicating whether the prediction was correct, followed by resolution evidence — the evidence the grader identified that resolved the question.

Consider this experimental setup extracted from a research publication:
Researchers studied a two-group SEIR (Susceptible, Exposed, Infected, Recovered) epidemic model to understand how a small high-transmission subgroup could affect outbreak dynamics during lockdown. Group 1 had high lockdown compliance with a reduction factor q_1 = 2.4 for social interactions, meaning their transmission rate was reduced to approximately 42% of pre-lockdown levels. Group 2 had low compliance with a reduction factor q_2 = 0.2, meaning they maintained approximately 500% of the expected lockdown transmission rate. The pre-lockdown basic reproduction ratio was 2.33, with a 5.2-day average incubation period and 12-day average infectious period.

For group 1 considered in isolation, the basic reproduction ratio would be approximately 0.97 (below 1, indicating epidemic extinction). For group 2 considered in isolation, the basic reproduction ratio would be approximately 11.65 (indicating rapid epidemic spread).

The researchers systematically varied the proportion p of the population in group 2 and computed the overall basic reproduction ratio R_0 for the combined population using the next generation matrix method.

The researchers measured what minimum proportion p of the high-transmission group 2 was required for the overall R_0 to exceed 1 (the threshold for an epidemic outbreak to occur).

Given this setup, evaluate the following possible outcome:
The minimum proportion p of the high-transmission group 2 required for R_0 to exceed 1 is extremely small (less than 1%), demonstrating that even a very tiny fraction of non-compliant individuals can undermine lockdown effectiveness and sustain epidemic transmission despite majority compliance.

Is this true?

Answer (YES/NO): YES